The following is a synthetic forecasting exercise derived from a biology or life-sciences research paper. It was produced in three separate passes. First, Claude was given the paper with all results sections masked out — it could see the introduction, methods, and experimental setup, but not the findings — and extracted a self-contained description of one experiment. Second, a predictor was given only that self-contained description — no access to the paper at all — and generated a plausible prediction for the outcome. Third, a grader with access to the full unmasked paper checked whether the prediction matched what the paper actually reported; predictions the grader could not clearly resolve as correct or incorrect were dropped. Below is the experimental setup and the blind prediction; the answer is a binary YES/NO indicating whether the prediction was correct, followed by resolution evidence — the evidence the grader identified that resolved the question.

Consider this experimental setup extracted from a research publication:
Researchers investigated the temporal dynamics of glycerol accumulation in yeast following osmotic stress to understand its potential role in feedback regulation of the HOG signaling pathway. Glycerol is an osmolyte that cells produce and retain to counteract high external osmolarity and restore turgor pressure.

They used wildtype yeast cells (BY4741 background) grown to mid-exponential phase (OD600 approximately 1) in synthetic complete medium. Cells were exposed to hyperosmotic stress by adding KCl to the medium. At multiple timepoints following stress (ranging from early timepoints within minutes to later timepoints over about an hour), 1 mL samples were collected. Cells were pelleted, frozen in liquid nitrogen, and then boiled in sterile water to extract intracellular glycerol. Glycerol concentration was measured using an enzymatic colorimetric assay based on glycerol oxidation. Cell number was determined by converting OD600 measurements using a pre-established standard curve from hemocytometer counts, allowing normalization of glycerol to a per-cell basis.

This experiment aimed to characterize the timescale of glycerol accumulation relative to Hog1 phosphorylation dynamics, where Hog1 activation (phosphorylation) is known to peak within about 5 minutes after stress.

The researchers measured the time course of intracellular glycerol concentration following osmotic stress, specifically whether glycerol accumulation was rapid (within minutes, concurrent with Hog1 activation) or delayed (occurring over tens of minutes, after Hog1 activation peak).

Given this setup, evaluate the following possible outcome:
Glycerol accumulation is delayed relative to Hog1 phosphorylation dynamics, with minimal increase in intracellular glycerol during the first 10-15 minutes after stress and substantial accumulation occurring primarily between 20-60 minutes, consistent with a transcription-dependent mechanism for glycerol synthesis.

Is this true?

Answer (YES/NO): NO